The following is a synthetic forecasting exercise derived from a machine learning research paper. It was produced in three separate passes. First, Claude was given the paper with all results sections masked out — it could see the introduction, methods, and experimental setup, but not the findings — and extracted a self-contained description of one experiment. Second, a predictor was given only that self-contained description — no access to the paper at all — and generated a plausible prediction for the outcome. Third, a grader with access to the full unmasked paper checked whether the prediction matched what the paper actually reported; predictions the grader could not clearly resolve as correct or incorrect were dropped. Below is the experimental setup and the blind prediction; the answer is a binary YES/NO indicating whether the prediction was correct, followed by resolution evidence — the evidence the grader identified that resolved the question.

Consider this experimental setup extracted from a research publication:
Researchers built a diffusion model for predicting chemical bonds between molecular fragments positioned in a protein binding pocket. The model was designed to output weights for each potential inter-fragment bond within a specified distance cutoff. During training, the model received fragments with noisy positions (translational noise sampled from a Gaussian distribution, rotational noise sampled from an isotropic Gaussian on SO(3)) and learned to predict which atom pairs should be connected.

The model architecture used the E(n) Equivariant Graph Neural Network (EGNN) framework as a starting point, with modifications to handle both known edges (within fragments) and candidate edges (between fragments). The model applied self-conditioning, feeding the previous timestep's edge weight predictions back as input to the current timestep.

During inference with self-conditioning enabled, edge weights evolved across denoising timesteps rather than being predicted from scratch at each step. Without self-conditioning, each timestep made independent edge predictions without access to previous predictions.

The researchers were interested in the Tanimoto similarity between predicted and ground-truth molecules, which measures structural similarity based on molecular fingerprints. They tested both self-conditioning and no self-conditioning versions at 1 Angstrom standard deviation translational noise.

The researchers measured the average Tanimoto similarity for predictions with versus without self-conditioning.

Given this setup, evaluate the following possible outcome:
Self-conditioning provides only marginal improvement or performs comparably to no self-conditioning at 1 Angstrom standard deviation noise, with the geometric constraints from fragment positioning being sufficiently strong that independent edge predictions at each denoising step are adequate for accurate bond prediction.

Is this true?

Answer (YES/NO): NO